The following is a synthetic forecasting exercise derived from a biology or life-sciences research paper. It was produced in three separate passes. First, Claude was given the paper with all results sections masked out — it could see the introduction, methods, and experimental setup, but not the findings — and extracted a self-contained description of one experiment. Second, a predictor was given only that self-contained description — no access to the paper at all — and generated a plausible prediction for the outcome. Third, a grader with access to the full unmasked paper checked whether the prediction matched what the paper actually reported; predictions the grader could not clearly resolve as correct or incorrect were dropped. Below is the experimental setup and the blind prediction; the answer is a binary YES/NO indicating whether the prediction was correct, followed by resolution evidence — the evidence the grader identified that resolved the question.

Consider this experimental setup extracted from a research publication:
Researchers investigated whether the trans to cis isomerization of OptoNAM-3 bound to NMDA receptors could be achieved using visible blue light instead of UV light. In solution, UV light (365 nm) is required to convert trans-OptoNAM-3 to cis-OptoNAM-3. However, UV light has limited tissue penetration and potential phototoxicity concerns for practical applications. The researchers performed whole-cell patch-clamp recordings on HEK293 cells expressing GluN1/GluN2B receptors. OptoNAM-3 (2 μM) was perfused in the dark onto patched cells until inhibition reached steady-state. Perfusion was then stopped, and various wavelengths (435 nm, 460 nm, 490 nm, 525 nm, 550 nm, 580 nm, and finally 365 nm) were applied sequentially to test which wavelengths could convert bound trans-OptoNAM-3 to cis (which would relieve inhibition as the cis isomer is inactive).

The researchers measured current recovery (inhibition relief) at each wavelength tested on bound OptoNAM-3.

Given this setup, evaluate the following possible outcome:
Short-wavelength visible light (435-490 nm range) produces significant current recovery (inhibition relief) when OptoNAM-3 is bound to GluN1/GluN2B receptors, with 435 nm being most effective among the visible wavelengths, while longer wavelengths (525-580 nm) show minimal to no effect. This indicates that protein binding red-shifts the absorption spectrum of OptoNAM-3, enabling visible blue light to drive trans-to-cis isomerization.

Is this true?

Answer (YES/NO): NO